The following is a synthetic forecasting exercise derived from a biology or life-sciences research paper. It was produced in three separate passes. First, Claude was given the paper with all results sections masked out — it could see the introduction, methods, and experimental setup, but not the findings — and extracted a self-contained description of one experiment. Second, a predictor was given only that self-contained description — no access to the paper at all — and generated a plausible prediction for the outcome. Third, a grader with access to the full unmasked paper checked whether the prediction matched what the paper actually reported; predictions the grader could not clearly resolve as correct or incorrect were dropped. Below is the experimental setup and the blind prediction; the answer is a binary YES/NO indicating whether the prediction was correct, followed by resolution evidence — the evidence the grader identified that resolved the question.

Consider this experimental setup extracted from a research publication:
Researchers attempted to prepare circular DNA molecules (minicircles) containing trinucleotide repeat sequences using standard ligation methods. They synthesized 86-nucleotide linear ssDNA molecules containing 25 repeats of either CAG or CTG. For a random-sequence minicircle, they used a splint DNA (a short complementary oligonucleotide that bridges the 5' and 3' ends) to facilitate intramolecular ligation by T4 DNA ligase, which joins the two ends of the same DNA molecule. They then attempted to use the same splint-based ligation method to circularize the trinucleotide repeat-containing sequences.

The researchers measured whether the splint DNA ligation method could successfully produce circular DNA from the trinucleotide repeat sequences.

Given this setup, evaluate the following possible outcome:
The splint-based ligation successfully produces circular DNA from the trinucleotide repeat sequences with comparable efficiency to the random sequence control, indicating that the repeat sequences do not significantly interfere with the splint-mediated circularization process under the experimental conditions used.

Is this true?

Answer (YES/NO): NO